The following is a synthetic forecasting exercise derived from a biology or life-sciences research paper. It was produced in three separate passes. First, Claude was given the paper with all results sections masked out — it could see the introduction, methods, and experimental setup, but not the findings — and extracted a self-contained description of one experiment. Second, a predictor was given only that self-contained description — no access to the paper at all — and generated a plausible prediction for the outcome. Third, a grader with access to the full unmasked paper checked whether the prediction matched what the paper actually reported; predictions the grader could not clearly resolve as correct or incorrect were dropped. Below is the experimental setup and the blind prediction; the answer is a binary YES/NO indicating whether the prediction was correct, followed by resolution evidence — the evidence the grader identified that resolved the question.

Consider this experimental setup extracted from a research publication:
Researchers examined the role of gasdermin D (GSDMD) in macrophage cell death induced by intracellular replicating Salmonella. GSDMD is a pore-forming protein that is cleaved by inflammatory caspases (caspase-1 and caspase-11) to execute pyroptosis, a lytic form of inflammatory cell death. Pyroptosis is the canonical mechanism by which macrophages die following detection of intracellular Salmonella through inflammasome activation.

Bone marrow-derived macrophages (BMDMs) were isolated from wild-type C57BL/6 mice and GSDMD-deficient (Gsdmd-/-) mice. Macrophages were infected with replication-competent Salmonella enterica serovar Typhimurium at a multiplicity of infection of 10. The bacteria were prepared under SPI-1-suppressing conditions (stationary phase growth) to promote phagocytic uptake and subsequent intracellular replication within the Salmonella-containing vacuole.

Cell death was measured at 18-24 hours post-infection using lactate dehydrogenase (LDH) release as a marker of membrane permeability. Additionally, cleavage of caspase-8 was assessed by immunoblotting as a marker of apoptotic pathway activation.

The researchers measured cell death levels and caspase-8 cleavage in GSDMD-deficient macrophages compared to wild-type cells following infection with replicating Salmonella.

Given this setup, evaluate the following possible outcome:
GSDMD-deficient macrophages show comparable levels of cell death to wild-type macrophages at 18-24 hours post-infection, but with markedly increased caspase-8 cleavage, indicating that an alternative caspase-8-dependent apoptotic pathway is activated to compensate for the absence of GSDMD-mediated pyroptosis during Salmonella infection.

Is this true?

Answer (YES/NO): NO